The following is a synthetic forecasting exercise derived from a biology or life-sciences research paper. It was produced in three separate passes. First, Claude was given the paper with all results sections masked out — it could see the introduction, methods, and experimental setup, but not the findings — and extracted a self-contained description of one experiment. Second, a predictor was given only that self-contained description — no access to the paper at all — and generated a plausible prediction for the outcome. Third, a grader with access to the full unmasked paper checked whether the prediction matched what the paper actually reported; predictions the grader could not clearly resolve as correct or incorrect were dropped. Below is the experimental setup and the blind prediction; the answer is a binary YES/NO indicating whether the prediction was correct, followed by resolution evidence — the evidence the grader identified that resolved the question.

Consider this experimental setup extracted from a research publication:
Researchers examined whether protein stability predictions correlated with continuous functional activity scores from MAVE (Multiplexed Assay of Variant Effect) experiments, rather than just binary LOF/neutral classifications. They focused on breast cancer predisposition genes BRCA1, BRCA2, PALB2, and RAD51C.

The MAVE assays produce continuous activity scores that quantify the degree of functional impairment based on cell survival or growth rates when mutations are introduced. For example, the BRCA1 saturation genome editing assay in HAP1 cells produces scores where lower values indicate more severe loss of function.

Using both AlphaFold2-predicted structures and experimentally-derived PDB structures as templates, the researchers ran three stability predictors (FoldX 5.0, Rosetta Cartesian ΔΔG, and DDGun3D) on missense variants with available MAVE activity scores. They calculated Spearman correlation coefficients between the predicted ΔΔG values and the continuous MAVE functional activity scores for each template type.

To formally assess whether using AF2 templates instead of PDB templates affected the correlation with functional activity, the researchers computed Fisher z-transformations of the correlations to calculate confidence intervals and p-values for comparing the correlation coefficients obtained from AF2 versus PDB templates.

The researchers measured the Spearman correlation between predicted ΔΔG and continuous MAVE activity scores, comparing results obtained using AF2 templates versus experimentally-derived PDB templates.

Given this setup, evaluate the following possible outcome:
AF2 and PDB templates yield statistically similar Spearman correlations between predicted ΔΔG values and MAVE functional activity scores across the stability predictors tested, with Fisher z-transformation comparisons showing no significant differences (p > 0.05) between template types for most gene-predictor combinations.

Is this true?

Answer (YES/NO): YES